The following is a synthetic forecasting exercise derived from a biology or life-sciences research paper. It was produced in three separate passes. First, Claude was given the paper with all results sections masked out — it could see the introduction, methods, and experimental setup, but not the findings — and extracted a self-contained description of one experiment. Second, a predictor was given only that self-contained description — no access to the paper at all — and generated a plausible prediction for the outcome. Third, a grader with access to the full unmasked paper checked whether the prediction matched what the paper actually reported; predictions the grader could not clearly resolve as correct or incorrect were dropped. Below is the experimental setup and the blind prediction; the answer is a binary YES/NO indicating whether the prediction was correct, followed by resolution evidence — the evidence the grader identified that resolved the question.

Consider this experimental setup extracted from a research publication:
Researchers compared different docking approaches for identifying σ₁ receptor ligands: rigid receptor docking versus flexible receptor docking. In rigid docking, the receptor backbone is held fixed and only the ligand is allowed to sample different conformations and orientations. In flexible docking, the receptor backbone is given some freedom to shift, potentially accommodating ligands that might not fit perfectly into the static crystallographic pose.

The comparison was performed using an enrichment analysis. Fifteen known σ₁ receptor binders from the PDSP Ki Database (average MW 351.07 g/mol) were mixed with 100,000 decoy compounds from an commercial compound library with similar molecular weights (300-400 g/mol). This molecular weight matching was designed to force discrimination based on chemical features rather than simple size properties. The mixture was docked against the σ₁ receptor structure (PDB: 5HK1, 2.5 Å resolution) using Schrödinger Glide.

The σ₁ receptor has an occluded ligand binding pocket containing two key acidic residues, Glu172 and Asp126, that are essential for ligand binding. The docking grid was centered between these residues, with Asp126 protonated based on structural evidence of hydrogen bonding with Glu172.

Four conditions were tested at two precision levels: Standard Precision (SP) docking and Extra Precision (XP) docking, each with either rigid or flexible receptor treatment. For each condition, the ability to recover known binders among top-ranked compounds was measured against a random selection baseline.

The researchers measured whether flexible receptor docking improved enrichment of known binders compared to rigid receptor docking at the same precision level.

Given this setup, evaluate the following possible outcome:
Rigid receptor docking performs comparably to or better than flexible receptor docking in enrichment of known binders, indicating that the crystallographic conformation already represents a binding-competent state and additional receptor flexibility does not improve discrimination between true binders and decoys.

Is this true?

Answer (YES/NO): NO